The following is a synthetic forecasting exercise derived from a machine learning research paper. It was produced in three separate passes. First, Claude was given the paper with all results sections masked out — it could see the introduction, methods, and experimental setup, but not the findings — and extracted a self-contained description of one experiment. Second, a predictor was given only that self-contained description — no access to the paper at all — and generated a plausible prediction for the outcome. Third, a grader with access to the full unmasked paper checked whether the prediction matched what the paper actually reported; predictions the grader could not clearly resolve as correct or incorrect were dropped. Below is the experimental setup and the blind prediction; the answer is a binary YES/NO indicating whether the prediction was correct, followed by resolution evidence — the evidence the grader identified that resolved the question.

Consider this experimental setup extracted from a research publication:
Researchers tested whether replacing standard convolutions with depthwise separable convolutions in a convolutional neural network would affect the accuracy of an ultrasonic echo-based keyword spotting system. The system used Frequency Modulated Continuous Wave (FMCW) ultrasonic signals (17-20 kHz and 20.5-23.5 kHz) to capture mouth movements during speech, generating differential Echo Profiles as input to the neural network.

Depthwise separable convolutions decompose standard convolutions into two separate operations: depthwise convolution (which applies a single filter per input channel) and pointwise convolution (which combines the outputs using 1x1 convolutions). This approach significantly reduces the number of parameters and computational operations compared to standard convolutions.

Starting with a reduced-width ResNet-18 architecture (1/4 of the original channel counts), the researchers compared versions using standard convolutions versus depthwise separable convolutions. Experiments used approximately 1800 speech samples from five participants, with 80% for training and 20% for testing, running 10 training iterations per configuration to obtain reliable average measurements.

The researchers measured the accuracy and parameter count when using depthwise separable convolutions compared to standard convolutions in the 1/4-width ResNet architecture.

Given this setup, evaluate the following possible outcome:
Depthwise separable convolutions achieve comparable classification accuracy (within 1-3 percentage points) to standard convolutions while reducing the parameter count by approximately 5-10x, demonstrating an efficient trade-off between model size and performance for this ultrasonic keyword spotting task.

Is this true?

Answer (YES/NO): YES